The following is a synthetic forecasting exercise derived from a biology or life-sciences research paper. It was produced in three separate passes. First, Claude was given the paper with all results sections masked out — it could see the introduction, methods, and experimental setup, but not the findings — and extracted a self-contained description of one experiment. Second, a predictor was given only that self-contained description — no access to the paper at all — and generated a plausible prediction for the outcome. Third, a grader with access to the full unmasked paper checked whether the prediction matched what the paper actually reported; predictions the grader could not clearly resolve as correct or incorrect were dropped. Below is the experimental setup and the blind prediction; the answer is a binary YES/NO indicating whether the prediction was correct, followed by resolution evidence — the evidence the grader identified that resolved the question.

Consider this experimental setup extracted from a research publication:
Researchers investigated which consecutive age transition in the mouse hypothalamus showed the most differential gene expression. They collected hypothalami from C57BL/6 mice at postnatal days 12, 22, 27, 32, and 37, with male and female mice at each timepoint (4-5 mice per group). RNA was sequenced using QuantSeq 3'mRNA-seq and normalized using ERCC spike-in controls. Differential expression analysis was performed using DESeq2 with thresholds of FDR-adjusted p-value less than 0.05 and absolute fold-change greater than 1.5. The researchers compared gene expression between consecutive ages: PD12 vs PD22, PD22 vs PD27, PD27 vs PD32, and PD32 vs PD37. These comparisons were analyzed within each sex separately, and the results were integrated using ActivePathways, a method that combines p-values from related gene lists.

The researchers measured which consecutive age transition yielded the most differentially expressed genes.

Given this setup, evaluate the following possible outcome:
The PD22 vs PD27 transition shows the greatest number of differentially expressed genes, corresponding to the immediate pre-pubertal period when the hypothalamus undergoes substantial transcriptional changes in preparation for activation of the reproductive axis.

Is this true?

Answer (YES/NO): NO